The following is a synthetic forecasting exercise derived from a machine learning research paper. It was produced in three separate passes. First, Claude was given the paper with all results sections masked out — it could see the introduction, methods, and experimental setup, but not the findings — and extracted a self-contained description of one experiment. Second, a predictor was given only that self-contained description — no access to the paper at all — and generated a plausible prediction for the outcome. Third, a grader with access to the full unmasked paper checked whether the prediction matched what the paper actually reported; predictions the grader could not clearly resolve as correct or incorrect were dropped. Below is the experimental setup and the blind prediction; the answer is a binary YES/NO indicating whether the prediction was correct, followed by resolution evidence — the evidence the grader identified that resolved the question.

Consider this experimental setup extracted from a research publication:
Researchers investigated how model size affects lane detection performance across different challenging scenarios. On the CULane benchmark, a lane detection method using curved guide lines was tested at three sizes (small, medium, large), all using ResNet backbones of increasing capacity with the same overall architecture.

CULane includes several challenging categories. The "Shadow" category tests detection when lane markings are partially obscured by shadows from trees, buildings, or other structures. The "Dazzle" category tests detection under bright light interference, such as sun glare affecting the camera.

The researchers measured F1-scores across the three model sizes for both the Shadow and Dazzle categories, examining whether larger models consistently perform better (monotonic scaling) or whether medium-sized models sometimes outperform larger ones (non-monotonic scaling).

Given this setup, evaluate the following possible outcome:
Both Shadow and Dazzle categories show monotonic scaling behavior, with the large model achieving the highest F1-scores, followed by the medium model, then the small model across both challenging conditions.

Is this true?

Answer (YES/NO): NO